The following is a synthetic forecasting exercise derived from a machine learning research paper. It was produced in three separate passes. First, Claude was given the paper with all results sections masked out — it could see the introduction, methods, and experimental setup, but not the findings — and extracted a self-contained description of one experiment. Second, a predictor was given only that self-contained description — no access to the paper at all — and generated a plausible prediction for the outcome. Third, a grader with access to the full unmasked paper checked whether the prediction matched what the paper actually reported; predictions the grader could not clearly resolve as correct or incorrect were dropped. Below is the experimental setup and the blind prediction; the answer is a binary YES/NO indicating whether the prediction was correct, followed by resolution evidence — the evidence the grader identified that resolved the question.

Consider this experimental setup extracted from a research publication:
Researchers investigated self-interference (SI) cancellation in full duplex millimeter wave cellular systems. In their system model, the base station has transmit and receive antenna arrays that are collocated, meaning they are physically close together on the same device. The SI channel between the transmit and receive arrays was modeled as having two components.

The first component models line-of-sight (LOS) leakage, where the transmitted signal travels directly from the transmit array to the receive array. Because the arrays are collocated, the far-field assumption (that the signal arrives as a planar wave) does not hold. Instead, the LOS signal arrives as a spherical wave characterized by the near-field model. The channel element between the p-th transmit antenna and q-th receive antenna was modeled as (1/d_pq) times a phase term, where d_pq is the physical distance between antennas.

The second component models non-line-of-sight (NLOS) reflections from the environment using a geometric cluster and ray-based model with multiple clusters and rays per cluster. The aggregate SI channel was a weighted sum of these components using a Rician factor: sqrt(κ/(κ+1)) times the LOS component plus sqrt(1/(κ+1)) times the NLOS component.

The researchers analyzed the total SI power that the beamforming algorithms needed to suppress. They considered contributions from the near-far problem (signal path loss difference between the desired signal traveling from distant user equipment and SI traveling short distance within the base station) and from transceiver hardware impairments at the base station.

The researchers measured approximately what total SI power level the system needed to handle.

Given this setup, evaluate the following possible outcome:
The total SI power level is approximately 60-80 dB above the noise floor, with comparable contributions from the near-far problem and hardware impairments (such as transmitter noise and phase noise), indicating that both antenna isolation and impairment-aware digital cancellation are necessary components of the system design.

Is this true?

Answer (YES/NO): NO